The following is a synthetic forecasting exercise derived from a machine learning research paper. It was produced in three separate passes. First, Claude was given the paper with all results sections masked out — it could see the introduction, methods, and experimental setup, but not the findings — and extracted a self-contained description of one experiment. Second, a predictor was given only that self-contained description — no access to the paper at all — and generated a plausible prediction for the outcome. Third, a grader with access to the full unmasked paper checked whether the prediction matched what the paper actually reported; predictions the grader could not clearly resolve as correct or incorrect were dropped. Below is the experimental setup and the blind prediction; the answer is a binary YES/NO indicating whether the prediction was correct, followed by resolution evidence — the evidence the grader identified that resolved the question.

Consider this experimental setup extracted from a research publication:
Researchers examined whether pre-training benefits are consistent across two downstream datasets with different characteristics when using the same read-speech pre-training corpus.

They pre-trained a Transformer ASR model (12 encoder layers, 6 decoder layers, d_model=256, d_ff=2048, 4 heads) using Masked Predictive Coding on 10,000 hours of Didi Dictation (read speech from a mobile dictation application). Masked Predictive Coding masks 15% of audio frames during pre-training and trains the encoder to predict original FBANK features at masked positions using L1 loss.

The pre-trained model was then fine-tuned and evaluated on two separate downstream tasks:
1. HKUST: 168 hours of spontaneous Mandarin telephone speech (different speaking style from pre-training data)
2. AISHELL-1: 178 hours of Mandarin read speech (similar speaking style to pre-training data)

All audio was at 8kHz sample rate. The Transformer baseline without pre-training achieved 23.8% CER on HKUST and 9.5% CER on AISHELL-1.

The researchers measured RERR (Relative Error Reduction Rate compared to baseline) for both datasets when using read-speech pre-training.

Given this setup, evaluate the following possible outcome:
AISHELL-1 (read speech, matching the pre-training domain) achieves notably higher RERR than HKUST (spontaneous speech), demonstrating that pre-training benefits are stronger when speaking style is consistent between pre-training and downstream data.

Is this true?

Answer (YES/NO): YES